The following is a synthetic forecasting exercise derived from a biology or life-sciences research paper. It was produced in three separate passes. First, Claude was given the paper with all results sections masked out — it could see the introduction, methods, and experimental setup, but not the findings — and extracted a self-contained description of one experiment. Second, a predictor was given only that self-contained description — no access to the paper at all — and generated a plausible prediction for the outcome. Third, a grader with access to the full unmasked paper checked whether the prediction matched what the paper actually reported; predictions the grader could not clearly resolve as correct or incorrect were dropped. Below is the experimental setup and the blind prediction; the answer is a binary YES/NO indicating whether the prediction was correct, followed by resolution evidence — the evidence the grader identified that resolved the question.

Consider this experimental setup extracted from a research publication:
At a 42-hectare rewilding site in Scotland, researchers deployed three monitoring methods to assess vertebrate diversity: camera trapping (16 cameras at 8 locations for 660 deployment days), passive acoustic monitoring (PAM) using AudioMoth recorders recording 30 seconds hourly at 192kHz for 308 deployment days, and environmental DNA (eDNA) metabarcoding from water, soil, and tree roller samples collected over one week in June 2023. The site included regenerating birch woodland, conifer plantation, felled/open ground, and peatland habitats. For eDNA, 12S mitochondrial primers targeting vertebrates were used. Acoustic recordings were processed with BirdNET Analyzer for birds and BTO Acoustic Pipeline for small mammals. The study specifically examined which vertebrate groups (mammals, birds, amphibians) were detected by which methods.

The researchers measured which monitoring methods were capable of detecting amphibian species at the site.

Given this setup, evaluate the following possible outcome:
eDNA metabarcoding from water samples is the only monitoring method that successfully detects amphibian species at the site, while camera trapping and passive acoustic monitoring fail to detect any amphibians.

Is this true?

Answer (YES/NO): NO